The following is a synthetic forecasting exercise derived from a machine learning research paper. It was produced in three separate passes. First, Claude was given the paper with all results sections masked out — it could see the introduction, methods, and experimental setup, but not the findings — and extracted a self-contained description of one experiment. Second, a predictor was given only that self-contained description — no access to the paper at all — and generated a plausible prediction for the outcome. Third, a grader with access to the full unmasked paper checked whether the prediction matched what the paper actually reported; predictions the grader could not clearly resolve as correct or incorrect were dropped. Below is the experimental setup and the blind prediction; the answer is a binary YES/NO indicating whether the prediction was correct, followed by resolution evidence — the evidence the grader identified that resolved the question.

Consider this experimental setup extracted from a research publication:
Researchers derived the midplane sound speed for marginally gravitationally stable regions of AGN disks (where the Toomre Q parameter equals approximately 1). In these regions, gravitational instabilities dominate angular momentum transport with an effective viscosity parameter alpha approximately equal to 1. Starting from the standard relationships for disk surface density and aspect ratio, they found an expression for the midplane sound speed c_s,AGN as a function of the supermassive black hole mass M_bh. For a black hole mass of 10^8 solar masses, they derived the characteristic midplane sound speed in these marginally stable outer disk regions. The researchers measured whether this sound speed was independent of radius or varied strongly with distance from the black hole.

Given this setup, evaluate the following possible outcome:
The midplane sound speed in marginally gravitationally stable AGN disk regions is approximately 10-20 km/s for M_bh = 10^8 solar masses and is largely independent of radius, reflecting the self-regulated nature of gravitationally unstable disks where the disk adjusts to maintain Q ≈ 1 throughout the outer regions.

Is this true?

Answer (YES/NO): YES